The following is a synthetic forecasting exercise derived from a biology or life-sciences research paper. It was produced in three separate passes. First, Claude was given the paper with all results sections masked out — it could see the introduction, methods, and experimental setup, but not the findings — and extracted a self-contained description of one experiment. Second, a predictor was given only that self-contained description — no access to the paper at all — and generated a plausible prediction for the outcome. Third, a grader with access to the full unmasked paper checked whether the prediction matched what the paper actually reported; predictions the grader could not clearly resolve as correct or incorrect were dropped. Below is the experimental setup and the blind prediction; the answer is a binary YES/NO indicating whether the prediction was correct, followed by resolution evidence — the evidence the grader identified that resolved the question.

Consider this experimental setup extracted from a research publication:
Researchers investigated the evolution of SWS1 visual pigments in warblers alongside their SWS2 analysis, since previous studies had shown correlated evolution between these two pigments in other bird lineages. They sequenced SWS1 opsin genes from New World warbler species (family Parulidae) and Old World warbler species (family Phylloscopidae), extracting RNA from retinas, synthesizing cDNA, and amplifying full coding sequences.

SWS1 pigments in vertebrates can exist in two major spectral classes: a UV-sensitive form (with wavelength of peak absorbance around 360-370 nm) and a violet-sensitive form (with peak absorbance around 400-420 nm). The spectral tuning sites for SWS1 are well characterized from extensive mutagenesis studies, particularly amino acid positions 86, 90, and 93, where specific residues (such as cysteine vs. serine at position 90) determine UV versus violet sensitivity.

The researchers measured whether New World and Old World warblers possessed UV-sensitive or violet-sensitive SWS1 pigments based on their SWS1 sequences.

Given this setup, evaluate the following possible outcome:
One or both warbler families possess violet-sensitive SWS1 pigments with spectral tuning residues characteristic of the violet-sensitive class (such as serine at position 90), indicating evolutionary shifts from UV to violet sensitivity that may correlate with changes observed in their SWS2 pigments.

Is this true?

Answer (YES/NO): NO